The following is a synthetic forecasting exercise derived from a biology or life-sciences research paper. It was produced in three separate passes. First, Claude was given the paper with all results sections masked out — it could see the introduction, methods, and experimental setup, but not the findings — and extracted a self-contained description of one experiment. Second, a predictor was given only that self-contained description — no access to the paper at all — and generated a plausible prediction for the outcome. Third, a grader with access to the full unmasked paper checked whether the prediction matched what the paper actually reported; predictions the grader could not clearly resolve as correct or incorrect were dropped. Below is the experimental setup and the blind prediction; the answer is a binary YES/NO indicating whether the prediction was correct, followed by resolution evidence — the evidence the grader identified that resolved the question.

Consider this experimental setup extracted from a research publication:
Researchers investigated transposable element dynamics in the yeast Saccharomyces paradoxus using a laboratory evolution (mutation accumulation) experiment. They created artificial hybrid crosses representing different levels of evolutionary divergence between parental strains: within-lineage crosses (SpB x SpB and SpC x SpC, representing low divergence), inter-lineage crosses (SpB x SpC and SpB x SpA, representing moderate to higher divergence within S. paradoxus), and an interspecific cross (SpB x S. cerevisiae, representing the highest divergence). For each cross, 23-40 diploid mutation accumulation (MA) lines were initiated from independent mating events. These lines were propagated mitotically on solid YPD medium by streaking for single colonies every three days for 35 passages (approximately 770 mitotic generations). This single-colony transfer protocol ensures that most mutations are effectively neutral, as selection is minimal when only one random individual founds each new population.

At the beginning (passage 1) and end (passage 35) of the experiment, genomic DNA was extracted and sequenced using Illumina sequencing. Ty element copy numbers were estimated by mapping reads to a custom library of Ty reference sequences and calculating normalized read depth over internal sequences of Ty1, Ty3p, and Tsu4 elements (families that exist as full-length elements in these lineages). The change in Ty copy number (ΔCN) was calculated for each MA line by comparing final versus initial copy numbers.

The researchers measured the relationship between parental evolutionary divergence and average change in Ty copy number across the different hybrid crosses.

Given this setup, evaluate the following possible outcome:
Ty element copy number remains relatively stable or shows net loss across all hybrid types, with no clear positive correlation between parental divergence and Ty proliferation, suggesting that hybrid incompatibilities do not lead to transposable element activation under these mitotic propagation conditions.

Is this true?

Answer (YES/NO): YES